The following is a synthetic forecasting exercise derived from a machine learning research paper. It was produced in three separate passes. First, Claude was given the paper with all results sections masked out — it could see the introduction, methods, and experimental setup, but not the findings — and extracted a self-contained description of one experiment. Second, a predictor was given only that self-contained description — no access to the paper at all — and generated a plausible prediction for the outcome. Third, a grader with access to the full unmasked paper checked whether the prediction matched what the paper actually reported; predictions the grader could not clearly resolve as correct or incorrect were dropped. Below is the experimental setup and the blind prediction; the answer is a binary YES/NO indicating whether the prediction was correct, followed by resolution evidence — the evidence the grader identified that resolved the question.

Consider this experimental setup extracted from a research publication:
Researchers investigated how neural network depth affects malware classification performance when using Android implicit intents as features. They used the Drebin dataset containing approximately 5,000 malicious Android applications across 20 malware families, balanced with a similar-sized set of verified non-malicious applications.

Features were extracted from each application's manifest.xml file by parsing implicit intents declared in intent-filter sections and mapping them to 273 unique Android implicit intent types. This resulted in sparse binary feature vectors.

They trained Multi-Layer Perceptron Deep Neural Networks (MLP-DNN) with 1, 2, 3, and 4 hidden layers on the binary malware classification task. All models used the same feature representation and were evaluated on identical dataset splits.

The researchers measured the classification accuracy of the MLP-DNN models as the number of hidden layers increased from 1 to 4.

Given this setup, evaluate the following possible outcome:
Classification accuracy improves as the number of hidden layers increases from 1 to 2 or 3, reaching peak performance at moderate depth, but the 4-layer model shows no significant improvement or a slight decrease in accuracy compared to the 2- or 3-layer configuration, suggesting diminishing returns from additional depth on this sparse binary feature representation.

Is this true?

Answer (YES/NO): NO